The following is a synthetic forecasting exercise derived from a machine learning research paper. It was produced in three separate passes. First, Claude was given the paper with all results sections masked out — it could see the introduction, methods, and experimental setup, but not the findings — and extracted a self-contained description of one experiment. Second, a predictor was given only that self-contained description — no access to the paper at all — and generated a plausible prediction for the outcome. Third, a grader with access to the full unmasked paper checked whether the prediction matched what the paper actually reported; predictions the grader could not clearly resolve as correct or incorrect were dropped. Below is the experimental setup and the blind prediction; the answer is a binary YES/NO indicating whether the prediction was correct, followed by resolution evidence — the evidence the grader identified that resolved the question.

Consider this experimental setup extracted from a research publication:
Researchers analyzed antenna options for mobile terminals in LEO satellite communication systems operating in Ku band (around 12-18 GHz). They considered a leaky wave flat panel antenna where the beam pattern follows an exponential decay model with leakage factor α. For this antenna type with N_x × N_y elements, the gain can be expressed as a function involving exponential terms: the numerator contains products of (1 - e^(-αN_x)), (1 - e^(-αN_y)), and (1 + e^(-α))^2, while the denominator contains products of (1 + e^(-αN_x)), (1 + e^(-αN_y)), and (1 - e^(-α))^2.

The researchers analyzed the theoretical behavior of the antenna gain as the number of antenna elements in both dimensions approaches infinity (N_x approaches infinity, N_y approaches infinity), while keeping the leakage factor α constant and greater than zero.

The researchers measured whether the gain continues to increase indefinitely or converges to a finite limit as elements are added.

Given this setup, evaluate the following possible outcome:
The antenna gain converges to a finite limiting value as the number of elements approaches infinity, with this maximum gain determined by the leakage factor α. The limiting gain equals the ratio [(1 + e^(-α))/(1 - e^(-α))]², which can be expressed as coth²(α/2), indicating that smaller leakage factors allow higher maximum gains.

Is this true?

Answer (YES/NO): YES